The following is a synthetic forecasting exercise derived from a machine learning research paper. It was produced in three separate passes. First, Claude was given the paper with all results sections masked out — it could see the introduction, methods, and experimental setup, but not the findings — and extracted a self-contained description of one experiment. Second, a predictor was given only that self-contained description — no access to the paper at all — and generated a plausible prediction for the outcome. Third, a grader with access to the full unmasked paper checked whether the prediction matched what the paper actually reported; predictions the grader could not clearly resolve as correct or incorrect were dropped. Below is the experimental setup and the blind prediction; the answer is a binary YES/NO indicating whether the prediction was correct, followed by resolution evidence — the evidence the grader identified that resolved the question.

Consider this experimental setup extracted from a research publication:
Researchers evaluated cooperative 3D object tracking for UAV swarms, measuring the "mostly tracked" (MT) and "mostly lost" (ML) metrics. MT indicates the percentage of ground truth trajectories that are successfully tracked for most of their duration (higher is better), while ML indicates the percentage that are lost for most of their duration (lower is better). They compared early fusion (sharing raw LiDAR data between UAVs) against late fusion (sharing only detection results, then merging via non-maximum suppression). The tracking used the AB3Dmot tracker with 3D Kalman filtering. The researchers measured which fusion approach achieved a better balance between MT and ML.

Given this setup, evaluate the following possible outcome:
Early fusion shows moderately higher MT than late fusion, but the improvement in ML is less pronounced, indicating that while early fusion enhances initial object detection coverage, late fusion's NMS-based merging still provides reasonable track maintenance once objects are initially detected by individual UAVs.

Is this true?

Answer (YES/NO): NO